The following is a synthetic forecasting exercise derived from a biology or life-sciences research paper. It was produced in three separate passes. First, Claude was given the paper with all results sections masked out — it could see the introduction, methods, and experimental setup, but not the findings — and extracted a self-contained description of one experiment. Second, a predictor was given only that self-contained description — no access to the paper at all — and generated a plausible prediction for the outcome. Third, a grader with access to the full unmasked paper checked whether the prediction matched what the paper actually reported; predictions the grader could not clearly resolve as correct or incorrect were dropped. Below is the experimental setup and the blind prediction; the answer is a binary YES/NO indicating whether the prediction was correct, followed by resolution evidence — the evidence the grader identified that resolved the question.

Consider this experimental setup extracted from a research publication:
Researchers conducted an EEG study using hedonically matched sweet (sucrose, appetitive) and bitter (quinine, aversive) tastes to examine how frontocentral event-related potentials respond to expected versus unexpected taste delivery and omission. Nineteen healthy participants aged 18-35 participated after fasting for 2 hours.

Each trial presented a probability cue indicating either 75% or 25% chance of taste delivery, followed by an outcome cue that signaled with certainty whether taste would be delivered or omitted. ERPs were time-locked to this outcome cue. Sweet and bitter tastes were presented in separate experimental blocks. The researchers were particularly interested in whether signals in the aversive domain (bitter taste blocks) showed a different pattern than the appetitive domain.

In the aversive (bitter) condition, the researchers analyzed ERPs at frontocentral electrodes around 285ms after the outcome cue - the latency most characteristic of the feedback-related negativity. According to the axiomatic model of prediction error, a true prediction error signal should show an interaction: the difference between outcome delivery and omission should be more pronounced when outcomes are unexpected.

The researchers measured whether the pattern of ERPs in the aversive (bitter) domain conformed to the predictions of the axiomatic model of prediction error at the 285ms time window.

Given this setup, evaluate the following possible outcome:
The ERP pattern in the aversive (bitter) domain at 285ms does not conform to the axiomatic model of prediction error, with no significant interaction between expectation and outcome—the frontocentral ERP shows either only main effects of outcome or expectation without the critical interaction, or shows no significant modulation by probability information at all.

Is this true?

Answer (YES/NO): NO